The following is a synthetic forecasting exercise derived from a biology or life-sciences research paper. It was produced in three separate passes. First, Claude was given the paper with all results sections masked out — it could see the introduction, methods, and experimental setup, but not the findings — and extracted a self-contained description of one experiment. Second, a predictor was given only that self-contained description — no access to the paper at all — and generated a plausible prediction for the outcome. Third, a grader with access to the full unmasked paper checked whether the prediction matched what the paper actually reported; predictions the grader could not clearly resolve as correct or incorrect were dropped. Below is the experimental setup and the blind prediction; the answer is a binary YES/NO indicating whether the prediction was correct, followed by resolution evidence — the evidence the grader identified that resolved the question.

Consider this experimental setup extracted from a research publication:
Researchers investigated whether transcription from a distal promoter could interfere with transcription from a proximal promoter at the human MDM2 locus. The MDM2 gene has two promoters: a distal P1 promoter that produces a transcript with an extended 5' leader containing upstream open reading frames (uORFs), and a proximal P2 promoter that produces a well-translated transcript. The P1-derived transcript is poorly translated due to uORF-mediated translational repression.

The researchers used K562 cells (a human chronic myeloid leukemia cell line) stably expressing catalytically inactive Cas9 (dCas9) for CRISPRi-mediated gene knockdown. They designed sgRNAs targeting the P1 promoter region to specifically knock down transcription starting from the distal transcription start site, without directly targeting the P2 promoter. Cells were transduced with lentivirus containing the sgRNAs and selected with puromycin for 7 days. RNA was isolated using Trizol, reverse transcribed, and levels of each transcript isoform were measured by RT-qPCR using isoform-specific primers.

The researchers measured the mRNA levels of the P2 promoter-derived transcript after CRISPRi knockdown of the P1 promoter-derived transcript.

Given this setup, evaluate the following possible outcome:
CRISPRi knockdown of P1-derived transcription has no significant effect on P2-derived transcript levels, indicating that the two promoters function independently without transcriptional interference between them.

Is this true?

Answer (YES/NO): NO